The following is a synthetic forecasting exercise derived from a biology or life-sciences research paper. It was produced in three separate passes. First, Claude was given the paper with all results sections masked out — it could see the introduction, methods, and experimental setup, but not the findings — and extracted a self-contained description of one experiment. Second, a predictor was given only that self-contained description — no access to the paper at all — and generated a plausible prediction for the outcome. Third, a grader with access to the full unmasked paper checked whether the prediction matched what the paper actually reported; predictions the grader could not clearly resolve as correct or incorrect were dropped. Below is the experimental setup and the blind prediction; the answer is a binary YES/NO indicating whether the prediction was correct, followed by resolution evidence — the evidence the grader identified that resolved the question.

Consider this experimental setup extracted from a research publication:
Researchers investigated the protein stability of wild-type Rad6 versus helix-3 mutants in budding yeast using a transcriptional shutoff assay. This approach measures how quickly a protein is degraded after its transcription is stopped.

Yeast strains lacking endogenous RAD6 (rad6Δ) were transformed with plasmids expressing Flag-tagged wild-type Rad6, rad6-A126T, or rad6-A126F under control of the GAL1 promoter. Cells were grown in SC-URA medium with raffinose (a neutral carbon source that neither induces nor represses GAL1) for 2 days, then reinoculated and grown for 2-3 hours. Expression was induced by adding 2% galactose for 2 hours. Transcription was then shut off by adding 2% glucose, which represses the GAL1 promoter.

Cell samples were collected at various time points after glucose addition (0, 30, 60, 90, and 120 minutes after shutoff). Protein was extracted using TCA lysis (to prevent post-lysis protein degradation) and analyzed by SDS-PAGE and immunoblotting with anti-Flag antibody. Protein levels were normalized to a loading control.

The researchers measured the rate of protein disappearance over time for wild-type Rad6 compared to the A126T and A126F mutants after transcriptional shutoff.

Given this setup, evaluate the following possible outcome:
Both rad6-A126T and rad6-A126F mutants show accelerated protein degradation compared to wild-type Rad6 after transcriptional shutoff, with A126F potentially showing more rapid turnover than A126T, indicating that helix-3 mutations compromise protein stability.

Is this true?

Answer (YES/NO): YES